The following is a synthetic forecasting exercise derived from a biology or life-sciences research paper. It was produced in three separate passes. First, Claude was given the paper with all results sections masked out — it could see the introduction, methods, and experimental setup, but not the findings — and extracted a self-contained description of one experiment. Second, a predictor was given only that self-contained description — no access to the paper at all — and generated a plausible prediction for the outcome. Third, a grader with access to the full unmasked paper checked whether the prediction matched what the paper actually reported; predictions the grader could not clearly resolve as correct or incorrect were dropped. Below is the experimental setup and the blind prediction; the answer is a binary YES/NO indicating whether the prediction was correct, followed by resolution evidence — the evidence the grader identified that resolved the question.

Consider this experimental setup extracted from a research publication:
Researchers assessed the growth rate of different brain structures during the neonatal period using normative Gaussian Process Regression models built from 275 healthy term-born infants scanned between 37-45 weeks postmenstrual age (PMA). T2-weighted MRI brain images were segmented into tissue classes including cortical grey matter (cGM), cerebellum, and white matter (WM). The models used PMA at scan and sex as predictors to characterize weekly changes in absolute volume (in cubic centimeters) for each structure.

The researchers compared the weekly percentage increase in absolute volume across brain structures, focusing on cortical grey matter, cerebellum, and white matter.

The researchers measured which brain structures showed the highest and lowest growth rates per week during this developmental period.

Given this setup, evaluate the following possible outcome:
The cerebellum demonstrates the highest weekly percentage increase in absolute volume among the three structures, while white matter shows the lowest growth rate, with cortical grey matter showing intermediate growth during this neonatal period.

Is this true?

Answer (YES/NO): NO